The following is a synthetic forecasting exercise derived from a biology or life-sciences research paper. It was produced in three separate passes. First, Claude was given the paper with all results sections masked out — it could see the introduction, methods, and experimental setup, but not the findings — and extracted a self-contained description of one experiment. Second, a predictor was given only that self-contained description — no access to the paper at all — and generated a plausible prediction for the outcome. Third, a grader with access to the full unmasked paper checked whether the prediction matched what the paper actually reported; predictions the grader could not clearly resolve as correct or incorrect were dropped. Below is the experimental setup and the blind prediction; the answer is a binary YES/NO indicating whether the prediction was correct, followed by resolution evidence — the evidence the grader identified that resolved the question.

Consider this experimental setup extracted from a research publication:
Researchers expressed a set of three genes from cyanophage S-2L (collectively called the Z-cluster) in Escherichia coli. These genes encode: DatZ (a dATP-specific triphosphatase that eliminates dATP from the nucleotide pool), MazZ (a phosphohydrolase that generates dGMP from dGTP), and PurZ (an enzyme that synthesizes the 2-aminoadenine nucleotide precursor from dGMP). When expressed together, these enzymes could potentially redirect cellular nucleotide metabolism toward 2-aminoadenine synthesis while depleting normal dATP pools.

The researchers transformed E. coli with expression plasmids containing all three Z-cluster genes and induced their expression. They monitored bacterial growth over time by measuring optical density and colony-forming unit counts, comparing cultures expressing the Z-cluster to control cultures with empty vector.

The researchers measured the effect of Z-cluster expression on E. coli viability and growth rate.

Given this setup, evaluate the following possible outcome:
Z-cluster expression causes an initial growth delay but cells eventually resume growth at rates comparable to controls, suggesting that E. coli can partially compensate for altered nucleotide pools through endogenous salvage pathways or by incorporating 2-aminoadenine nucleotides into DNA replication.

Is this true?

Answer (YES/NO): NO